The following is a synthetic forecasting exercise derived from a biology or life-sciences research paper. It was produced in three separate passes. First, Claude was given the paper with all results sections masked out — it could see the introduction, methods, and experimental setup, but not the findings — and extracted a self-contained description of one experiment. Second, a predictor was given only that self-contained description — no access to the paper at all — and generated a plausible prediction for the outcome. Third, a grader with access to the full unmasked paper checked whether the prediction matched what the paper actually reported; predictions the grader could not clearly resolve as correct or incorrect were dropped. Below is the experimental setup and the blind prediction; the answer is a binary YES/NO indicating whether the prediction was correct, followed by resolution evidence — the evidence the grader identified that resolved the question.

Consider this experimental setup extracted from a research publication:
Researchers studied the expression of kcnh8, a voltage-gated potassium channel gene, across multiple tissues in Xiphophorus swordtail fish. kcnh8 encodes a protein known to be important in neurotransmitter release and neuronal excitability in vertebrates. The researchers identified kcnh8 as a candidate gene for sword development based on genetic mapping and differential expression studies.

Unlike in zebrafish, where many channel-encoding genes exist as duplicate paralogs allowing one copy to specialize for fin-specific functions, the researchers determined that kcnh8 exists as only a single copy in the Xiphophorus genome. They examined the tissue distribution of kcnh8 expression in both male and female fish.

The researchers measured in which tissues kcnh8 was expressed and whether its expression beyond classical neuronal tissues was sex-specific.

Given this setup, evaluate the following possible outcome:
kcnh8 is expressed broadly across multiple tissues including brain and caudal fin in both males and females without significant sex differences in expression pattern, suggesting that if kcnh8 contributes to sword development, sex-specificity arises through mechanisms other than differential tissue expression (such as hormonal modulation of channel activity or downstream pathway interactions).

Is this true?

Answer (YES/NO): NO